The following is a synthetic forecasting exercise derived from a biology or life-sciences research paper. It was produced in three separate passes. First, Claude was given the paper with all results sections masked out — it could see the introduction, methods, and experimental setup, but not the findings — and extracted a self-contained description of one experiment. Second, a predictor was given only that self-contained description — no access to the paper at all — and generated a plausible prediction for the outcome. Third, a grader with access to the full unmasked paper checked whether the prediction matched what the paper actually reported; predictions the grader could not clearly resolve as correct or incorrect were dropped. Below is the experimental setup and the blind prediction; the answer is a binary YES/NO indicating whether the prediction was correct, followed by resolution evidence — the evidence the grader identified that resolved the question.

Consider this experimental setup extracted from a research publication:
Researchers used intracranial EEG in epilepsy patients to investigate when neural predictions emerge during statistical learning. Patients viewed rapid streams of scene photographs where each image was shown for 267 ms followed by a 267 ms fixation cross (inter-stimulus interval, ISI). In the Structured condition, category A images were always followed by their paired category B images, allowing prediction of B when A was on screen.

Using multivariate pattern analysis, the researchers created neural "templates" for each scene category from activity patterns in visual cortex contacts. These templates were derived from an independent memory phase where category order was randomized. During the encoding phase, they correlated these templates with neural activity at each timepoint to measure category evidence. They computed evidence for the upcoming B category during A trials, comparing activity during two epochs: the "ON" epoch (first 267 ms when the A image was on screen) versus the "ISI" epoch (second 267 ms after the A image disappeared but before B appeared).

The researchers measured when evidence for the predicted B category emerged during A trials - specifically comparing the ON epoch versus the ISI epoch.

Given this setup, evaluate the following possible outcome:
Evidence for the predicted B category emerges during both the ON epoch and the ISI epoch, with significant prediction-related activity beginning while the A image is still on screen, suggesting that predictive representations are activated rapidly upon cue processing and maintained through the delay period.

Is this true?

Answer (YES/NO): NO